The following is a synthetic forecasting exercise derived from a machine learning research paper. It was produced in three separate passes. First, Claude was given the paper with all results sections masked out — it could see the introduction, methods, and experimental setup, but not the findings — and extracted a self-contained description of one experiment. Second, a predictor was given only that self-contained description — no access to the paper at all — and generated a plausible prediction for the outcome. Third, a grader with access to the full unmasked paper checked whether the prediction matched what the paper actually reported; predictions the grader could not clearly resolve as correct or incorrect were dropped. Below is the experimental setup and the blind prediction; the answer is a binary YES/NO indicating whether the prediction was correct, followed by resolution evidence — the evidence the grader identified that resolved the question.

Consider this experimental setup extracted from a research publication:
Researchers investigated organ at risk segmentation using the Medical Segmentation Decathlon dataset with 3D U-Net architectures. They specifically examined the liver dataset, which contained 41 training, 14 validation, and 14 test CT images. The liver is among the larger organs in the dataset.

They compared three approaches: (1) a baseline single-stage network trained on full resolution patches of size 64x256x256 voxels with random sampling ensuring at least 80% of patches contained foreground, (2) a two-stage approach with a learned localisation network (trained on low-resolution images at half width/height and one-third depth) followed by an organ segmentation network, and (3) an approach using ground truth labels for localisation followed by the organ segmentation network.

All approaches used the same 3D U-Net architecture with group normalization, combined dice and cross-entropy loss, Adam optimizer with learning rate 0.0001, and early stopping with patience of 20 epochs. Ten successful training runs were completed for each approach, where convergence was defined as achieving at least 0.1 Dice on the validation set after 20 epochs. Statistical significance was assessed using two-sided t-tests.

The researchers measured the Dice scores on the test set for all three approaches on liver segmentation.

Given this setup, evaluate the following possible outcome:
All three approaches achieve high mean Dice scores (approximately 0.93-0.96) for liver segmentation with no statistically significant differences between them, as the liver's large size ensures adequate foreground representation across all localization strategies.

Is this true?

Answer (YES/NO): NO